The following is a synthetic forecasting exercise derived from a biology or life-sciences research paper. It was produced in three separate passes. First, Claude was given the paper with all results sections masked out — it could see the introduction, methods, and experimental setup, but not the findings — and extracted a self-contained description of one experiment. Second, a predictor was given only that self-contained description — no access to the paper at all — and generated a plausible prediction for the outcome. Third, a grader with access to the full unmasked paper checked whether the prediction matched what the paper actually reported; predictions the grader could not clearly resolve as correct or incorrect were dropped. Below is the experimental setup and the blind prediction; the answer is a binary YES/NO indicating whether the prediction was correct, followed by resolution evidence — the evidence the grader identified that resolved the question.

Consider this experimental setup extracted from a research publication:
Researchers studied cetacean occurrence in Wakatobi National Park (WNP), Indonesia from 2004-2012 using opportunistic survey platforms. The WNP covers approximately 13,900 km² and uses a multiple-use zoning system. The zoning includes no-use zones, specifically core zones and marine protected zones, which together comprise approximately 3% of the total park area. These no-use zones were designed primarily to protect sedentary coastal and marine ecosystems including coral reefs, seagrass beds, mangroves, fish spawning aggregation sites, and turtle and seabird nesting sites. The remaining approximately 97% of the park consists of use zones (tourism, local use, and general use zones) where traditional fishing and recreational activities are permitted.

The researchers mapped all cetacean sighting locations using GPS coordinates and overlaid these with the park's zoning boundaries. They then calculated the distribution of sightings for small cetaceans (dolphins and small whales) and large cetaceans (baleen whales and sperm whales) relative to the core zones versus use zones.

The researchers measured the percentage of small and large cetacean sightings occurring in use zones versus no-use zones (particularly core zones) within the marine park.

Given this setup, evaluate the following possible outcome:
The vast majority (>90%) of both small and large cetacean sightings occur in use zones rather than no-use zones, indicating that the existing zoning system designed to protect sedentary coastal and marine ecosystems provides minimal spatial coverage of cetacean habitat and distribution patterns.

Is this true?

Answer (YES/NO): NO